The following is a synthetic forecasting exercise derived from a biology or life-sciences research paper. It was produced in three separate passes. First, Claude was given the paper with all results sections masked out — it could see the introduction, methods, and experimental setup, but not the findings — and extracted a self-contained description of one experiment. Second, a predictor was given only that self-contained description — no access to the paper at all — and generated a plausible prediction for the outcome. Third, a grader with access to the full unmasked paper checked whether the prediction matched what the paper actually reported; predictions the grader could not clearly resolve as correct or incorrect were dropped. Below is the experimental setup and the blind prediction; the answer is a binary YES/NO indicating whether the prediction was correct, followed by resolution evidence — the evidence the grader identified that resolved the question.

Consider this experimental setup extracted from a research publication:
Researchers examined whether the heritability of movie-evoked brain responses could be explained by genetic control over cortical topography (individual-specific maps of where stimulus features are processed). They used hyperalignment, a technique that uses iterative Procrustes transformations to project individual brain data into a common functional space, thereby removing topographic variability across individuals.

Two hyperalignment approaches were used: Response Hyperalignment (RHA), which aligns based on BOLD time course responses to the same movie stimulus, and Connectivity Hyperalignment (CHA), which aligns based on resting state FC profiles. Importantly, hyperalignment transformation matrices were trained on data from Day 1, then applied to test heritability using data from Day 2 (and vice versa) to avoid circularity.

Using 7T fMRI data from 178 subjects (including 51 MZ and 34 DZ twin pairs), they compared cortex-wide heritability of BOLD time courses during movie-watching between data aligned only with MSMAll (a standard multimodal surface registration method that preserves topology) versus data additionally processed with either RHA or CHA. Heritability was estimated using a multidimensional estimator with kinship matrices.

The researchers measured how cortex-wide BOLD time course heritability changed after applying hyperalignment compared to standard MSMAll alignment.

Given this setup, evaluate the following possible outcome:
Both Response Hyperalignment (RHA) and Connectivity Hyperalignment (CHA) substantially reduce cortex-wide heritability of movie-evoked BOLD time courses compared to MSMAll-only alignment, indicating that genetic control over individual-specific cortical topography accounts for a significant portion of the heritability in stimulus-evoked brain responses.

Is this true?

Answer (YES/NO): YES